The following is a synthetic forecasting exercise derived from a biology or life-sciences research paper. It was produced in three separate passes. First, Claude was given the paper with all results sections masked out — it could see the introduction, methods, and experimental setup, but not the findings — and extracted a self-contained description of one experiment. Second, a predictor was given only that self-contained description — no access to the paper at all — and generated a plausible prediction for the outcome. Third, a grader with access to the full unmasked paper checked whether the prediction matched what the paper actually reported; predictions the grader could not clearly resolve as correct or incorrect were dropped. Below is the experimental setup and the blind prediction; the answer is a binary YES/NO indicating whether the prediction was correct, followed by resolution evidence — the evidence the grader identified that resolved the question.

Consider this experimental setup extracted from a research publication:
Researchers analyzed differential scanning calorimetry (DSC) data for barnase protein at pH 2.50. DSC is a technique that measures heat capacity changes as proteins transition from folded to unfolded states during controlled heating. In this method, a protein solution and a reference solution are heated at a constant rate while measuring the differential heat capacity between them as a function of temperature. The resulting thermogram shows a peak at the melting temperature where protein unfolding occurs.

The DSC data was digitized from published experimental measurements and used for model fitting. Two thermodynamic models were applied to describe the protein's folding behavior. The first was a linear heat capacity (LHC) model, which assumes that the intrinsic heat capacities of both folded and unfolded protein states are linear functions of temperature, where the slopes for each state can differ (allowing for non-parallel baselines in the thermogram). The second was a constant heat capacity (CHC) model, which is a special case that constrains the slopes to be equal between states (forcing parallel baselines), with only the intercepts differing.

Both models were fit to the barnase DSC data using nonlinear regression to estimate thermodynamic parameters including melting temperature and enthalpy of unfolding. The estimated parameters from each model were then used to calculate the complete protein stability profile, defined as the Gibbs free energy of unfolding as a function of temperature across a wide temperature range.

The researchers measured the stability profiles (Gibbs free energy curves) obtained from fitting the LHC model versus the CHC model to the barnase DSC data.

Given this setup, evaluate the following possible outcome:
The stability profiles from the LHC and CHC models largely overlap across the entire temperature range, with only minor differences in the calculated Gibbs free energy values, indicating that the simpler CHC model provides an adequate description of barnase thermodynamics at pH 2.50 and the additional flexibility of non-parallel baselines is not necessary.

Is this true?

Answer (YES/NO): YES